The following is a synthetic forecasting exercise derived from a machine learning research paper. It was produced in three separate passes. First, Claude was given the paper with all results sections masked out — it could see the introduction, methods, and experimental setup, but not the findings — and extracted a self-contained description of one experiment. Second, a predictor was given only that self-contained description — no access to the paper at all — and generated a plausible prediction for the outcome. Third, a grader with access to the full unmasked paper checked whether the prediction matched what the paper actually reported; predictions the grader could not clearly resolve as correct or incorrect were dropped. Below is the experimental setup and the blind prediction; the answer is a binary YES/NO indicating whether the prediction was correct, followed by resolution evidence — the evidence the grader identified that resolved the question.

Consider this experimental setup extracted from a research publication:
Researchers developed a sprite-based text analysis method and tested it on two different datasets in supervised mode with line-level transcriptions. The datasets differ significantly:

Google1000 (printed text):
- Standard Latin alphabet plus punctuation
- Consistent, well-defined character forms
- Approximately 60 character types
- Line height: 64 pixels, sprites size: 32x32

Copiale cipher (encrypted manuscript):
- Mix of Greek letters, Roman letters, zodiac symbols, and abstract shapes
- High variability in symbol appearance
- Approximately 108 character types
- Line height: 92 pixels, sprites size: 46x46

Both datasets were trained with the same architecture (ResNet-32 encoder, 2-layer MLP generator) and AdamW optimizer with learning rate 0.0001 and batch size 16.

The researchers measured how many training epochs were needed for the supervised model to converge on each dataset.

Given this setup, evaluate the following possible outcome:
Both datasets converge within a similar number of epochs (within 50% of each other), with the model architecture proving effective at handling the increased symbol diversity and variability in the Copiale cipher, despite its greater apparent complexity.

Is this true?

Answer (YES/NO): NO